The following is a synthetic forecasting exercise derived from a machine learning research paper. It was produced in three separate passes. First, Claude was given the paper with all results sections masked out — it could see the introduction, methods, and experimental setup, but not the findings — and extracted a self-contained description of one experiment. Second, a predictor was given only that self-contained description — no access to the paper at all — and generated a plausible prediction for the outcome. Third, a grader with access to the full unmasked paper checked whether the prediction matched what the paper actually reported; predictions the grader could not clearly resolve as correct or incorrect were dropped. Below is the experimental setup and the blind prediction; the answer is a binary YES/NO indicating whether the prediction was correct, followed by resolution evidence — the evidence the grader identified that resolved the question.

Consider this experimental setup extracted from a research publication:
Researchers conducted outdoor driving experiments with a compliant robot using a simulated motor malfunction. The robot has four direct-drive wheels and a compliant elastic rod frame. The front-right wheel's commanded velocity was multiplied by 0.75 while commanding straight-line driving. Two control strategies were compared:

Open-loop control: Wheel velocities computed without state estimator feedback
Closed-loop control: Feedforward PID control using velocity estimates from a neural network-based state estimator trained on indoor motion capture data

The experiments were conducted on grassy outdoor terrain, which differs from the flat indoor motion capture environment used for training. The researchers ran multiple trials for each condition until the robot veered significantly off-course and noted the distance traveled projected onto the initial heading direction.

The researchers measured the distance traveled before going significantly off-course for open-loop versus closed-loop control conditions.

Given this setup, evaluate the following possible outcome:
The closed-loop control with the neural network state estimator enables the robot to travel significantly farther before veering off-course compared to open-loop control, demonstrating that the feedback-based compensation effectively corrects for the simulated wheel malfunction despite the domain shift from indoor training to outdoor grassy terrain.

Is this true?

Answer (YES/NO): YES